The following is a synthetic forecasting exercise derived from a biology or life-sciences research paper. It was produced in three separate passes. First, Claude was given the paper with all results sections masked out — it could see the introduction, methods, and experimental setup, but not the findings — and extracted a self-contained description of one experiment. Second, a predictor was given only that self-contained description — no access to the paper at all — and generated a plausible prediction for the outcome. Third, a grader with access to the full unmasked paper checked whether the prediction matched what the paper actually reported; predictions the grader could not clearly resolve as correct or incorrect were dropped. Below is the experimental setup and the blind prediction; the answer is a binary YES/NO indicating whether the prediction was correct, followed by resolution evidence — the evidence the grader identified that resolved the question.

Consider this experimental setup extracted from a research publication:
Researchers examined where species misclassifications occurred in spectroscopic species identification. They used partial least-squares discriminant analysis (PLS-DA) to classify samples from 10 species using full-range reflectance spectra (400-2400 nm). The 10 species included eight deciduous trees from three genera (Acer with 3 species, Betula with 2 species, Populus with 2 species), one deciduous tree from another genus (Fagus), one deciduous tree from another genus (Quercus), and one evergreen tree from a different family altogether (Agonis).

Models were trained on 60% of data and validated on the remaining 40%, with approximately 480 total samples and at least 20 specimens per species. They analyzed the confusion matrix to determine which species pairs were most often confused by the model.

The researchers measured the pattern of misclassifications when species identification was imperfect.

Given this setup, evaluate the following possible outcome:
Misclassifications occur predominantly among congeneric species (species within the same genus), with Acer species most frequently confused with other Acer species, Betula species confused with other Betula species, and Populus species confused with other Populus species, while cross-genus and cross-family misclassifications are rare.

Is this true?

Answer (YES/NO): YES